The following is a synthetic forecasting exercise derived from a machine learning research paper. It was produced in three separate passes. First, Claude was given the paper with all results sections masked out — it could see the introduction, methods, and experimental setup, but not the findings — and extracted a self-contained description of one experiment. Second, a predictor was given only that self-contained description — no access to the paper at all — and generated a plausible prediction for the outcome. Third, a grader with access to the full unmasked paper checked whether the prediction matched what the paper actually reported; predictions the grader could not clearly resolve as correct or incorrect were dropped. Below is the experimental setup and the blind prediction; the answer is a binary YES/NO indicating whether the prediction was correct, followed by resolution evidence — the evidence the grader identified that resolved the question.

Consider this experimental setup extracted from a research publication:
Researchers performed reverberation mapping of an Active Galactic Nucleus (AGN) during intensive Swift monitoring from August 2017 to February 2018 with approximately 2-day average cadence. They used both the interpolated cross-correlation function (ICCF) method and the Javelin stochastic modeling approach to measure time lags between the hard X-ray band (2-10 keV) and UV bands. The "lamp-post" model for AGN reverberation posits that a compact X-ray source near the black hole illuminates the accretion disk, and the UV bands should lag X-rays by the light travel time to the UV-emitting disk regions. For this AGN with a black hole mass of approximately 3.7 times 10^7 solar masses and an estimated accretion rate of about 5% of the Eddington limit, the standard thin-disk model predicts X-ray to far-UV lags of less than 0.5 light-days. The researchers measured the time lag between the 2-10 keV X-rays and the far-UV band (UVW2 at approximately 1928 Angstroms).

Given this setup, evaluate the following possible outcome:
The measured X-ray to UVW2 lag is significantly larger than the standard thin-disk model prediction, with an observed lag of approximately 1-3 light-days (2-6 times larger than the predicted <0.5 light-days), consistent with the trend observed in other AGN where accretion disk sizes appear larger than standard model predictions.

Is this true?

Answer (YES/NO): YES